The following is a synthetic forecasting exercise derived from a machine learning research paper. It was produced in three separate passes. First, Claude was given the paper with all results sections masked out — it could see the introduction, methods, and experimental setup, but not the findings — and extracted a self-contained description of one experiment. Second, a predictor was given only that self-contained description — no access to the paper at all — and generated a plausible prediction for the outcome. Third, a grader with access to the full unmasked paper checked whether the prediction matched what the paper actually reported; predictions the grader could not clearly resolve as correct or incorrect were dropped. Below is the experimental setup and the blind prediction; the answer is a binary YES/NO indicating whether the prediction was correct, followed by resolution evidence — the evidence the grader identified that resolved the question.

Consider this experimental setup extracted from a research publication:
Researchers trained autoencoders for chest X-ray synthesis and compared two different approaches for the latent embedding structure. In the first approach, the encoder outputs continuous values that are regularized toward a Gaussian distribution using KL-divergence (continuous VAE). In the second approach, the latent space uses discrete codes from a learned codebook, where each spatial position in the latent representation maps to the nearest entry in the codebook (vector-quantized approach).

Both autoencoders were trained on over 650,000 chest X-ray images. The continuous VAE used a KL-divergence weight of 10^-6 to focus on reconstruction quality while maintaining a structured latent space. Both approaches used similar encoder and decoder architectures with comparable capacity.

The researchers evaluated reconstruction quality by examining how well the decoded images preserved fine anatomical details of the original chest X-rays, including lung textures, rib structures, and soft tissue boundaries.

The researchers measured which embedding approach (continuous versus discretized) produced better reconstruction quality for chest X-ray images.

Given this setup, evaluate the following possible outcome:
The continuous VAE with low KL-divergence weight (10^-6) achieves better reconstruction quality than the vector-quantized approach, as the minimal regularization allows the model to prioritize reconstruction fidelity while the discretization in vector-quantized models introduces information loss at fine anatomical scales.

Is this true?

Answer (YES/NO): YES